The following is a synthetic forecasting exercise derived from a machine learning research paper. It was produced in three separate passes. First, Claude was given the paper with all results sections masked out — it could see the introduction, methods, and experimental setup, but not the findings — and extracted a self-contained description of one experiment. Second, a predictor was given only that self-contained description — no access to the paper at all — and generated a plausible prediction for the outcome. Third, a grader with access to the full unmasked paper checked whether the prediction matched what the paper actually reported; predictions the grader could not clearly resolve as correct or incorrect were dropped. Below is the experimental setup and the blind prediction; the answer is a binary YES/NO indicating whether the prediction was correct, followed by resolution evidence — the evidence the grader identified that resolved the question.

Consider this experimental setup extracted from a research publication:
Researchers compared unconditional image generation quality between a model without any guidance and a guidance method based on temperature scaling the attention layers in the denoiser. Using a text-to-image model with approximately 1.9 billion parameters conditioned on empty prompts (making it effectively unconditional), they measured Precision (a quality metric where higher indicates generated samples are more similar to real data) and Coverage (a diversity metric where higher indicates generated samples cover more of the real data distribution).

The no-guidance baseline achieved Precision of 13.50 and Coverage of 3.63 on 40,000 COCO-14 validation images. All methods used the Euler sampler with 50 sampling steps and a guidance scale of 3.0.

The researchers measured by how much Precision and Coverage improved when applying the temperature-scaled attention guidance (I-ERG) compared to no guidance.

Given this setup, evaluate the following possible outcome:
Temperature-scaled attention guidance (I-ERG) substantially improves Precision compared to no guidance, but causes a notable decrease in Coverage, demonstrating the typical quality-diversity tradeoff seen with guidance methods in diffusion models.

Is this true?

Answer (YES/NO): NO